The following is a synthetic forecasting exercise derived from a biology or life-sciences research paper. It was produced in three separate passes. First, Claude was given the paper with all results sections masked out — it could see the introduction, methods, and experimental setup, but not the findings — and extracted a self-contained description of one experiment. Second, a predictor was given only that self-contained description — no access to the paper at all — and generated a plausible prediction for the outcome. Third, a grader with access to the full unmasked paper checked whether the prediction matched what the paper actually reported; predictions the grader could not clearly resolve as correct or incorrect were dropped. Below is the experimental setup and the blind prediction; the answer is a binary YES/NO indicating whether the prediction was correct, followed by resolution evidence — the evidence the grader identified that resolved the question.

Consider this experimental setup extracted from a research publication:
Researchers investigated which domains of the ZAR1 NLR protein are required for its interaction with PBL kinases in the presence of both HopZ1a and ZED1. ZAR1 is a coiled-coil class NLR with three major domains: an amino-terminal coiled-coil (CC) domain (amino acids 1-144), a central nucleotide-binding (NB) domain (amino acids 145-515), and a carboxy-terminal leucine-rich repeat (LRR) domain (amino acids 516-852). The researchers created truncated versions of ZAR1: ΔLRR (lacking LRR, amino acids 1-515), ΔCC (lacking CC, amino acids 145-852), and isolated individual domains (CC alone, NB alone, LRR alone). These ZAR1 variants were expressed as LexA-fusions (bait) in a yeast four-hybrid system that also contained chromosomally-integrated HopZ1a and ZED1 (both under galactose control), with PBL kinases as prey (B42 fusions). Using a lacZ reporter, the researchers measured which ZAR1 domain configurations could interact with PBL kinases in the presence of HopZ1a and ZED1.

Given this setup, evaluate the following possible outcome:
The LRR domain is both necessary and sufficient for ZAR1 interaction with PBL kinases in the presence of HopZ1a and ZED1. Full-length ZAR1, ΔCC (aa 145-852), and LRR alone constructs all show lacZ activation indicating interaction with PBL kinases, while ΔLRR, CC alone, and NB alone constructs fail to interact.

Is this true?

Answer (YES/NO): YES